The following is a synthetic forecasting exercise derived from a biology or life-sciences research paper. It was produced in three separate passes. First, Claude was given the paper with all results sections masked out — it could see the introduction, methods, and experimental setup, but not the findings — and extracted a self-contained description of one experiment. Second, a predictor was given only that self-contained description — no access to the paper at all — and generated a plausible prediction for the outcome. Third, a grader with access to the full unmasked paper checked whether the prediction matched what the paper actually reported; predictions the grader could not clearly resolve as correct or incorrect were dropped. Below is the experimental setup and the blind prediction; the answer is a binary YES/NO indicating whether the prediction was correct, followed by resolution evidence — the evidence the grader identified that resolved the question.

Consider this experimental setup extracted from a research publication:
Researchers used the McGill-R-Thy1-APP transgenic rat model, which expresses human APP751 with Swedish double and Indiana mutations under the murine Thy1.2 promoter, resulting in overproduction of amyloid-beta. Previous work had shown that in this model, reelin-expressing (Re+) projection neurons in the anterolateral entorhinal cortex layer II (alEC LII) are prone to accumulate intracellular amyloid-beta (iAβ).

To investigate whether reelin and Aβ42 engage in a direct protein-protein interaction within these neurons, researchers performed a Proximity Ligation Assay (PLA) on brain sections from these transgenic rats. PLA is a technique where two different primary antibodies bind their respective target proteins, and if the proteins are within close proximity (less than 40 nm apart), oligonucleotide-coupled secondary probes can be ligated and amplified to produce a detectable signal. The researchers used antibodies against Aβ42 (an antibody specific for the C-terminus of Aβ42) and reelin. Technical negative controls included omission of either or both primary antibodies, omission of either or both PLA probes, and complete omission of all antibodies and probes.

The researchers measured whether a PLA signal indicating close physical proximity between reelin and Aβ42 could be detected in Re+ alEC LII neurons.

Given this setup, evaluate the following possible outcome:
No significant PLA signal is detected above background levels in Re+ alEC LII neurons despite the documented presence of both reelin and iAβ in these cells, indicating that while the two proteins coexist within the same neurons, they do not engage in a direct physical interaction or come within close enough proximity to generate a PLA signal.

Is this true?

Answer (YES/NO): NO